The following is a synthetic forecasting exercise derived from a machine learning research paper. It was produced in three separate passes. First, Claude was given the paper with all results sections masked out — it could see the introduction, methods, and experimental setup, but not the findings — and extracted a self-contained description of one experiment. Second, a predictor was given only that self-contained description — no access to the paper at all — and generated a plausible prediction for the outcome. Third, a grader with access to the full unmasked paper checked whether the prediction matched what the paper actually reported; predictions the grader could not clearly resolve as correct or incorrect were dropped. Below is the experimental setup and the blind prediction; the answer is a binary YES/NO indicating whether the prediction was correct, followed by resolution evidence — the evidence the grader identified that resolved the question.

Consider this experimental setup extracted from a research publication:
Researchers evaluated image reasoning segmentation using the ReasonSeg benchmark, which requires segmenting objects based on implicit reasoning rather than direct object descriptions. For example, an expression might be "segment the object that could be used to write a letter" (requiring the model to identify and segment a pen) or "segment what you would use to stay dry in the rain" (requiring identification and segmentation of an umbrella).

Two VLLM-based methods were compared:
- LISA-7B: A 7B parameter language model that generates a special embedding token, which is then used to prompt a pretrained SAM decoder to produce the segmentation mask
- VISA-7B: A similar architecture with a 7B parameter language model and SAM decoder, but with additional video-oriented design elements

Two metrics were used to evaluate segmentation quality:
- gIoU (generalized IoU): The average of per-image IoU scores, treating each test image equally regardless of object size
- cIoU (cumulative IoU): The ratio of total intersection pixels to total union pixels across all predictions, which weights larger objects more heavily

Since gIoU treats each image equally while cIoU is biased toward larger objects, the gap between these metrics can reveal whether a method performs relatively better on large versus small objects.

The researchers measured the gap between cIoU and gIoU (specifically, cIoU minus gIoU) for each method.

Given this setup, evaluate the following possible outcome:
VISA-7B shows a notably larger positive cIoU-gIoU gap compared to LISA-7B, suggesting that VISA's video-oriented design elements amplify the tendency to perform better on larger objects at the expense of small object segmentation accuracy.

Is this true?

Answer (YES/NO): YES